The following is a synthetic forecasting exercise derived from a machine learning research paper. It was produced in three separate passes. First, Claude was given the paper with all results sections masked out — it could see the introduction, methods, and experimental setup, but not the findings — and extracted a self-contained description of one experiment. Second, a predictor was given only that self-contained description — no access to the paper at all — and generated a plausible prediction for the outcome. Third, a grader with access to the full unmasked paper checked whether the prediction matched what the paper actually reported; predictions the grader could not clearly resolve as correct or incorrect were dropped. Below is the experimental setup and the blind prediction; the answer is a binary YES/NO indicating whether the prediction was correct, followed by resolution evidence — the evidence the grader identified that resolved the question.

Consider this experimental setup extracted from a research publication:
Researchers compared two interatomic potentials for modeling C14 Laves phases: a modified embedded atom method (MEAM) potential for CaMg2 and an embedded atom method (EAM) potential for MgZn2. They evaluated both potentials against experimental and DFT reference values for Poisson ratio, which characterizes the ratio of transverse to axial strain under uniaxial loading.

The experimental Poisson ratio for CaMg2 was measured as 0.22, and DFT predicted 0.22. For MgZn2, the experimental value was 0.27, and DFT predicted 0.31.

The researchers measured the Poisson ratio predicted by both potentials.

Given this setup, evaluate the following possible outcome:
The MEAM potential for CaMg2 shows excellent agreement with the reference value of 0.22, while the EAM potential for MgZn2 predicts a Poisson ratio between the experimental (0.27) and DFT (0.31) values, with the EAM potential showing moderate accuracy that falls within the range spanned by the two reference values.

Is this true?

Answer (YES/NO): YES